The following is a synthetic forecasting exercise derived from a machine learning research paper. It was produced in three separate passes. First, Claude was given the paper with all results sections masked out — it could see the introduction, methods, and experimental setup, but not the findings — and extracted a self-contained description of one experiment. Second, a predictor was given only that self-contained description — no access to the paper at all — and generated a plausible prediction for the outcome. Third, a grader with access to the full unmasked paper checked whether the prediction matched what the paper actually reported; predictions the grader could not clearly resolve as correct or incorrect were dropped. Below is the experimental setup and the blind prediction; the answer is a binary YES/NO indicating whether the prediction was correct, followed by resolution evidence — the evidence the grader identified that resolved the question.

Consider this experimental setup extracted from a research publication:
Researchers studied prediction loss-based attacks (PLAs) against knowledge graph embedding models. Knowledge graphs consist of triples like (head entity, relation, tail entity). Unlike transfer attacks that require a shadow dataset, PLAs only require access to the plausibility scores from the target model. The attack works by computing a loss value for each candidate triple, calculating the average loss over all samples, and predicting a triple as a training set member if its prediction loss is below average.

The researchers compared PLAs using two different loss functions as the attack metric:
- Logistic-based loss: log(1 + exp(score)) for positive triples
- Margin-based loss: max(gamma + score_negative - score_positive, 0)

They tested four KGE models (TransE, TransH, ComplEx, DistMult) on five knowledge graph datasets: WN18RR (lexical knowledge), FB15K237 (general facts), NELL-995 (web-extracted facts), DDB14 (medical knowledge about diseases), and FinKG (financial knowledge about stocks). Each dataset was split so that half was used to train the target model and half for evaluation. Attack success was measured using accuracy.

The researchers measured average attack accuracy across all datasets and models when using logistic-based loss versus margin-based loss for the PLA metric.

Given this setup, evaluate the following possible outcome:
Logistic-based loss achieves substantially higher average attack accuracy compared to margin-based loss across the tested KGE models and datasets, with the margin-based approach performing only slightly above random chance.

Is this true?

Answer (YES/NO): NO